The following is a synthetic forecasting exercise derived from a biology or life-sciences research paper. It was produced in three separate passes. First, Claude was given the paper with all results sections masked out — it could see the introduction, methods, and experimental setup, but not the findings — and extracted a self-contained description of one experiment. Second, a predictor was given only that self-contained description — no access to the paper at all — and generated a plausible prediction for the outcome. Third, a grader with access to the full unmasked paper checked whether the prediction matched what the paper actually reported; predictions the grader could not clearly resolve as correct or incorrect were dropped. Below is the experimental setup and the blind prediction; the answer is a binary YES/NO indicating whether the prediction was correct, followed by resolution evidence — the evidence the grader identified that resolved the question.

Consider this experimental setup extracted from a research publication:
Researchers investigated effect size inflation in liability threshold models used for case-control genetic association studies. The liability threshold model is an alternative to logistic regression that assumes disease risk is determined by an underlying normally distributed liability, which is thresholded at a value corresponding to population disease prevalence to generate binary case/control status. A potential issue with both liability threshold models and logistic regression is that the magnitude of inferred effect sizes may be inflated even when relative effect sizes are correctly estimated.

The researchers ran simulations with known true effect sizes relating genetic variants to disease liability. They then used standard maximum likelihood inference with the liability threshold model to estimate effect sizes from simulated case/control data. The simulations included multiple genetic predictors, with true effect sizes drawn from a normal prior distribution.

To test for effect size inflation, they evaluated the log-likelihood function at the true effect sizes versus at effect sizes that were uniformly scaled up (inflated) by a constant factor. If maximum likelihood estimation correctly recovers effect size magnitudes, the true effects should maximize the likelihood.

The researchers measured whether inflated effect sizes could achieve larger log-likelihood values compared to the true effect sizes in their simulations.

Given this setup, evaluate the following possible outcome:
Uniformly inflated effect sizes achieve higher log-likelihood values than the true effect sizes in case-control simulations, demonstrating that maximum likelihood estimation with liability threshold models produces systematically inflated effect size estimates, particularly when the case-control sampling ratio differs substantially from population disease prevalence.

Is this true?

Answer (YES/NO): NO